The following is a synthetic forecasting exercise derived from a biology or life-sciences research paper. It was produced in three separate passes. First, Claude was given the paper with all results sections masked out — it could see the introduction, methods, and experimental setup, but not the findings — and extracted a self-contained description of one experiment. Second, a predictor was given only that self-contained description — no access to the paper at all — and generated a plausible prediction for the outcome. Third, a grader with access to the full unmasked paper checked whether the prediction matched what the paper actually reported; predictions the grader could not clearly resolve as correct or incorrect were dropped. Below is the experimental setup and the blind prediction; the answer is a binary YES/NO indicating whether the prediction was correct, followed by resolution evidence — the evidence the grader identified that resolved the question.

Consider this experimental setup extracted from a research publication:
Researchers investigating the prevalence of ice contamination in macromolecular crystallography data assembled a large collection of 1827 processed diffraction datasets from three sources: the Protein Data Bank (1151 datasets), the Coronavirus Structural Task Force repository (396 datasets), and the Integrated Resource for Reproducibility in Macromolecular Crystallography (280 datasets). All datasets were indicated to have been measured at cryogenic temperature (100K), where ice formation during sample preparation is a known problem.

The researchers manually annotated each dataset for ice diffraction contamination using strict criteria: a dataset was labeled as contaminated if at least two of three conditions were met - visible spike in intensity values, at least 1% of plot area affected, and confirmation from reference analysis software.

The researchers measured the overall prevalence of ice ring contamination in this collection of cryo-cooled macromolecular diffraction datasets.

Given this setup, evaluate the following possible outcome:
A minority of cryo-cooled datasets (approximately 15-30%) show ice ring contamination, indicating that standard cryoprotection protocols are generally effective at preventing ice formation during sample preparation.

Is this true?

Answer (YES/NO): YES